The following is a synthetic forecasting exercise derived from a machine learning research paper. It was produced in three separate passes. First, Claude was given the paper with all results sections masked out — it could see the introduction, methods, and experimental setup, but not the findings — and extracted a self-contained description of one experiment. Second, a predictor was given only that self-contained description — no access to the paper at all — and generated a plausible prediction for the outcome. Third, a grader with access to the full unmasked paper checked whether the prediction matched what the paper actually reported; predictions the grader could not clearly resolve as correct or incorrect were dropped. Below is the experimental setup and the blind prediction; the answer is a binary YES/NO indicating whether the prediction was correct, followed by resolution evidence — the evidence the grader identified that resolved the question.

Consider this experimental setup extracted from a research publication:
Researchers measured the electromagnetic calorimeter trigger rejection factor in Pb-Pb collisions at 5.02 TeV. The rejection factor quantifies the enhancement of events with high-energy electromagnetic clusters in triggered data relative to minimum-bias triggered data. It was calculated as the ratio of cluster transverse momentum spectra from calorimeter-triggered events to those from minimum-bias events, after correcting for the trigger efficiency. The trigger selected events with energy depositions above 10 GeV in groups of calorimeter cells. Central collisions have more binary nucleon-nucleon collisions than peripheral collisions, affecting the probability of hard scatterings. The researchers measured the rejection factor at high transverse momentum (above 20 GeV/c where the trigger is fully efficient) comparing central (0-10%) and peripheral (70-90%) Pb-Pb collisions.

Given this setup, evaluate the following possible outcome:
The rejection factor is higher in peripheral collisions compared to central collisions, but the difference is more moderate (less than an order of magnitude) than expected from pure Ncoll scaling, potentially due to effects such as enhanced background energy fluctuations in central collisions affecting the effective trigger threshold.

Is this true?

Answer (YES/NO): NO